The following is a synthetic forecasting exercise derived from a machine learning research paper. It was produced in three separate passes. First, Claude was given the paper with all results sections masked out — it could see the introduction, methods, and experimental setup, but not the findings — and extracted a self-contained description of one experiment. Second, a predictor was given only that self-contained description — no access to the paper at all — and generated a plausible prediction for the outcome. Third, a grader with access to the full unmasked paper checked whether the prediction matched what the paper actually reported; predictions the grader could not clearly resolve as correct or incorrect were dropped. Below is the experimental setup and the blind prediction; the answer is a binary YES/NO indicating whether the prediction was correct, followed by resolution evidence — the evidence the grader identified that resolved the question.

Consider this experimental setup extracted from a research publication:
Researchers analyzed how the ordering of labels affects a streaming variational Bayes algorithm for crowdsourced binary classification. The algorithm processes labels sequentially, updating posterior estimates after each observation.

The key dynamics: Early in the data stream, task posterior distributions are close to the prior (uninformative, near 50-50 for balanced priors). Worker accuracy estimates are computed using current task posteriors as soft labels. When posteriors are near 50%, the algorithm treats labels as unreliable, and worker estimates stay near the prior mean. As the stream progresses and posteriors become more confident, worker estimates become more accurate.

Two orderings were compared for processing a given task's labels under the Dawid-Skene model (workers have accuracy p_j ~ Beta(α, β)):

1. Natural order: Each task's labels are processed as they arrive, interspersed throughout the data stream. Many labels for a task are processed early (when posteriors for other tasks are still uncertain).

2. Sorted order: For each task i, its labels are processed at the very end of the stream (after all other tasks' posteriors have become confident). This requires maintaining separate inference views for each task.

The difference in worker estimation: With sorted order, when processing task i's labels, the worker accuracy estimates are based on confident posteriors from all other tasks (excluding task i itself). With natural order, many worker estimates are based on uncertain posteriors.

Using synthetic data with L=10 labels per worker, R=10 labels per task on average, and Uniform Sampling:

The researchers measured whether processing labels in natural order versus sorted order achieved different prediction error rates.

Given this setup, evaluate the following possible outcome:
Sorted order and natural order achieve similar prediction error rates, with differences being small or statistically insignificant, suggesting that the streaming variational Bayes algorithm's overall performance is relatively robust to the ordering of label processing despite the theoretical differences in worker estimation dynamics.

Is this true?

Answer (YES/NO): NO